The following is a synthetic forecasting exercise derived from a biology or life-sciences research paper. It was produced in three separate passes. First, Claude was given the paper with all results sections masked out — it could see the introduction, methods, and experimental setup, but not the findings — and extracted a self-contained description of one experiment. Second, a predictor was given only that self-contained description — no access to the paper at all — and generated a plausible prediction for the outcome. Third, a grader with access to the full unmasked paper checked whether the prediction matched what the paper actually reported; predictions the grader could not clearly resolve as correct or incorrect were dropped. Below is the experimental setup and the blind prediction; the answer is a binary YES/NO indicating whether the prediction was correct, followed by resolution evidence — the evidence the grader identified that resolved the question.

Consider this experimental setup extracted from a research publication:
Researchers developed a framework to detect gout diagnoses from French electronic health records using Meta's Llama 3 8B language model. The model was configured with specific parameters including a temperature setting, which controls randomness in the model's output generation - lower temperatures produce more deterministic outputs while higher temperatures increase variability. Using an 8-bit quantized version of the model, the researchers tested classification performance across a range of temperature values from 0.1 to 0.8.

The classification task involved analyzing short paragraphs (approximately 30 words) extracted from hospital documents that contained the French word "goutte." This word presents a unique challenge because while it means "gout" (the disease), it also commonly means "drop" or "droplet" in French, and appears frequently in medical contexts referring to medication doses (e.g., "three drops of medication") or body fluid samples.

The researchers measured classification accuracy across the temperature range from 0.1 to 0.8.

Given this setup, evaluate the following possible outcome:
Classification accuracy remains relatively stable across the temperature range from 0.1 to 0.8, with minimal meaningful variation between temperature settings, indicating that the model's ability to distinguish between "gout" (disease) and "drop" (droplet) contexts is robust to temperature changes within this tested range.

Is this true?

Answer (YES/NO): YES